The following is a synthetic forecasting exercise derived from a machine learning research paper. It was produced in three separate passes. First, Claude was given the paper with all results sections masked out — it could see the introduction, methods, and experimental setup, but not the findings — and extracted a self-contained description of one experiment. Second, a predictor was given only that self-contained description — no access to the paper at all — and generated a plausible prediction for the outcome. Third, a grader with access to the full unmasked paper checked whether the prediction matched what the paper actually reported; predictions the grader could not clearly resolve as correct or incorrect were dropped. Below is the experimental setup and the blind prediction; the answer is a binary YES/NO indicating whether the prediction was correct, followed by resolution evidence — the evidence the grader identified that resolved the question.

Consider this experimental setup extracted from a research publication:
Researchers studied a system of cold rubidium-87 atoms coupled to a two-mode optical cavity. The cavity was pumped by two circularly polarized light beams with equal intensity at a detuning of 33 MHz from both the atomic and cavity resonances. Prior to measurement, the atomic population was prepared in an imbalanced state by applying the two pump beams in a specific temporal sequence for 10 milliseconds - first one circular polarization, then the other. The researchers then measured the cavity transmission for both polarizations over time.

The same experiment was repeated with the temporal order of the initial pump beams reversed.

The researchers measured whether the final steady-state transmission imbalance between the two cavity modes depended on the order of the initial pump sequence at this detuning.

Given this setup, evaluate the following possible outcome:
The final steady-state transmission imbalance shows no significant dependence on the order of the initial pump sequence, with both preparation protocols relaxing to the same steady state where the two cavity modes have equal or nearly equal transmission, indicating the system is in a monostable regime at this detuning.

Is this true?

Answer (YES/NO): NO